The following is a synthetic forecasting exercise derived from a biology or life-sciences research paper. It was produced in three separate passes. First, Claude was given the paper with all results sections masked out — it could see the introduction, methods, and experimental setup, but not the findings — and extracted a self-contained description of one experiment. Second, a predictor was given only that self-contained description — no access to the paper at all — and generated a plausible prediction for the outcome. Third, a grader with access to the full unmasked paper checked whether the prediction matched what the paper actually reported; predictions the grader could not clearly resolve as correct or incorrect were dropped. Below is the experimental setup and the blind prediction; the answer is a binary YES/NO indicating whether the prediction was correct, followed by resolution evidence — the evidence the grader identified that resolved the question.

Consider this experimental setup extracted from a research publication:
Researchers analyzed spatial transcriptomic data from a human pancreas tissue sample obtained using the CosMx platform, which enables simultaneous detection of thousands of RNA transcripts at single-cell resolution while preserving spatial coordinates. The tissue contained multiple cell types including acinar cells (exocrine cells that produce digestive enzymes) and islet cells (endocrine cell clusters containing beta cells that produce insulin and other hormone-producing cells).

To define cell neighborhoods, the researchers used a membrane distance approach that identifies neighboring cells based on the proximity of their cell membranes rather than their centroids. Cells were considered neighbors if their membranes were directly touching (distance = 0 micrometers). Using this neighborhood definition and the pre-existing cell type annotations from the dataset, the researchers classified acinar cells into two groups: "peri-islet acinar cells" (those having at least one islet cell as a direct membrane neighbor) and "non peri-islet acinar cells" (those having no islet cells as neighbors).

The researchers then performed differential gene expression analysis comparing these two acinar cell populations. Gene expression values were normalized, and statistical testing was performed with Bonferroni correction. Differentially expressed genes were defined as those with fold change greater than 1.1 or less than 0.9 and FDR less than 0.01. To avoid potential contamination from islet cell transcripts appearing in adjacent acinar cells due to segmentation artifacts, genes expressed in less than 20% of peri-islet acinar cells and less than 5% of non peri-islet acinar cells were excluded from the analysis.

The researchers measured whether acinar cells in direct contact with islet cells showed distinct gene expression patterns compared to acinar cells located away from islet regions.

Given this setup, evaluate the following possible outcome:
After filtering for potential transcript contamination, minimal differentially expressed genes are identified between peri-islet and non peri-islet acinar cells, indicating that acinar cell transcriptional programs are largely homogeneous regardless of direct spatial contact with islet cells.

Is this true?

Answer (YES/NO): NO